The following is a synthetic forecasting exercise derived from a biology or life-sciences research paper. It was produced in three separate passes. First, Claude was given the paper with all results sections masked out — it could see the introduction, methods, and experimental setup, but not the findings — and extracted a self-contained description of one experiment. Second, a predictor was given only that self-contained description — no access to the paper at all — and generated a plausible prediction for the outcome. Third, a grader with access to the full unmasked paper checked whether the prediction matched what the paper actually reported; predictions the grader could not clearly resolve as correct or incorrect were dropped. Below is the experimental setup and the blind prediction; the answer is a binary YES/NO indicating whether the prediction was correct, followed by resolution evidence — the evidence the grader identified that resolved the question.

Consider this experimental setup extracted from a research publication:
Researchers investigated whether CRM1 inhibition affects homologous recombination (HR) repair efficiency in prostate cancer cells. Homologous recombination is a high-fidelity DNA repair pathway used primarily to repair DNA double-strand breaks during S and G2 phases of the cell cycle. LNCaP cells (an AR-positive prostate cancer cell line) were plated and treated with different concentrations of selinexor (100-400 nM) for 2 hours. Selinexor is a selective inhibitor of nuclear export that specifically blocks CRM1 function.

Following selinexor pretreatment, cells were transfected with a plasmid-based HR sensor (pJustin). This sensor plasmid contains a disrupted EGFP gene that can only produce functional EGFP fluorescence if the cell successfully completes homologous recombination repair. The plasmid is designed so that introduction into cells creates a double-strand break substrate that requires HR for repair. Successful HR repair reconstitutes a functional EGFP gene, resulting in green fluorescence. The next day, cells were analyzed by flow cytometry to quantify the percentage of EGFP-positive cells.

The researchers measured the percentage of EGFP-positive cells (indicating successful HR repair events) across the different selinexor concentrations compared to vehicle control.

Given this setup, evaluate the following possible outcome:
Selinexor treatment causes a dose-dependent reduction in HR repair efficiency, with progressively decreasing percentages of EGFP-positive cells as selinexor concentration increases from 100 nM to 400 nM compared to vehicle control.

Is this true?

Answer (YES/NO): YES